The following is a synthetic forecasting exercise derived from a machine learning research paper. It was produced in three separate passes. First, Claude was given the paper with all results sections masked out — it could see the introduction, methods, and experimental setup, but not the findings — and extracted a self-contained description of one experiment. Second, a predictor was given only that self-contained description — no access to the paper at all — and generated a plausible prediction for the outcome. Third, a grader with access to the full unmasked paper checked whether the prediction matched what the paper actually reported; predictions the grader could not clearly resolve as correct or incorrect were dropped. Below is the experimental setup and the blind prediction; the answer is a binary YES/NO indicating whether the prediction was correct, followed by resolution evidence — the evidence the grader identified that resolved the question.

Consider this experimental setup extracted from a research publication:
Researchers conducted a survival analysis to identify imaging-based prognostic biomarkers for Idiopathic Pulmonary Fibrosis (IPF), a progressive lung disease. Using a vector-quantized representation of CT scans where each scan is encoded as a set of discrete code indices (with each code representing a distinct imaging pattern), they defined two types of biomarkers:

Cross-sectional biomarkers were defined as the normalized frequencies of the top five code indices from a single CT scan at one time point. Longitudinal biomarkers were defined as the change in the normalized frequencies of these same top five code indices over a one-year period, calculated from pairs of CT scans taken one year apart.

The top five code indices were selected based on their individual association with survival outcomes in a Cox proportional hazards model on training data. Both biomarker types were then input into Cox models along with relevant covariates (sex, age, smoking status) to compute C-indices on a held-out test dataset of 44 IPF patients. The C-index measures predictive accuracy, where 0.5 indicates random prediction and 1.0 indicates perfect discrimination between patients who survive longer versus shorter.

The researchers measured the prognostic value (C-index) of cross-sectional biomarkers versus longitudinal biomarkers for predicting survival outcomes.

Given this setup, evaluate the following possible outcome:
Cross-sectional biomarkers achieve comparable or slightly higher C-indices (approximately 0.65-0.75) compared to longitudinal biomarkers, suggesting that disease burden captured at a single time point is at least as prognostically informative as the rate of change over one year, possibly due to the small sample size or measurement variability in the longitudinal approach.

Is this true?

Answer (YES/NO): NO